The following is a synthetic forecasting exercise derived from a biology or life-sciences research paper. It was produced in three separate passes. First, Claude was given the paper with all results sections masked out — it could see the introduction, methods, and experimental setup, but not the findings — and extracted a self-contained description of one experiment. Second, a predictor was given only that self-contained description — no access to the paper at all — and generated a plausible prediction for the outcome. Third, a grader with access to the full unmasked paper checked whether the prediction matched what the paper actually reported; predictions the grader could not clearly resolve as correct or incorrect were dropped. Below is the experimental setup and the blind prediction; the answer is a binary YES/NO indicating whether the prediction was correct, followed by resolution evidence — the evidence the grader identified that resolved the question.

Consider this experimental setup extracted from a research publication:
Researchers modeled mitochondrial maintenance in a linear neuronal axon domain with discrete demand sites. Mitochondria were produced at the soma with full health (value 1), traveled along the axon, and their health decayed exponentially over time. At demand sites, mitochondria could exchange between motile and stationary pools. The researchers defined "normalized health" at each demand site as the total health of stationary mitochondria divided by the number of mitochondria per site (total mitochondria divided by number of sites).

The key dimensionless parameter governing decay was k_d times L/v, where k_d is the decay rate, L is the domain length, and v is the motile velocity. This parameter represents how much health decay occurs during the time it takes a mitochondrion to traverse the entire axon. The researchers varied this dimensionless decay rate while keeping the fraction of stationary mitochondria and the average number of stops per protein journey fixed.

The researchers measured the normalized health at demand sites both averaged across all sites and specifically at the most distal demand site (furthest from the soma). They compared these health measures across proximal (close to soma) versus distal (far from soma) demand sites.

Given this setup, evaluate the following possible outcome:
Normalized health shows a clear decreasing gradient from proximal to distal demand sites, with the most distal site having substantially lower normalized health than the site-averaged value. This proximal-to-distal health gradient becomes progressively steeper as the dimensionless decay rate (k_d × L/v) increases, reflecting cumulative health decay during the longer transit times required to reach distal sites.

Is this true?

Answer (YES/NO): YES